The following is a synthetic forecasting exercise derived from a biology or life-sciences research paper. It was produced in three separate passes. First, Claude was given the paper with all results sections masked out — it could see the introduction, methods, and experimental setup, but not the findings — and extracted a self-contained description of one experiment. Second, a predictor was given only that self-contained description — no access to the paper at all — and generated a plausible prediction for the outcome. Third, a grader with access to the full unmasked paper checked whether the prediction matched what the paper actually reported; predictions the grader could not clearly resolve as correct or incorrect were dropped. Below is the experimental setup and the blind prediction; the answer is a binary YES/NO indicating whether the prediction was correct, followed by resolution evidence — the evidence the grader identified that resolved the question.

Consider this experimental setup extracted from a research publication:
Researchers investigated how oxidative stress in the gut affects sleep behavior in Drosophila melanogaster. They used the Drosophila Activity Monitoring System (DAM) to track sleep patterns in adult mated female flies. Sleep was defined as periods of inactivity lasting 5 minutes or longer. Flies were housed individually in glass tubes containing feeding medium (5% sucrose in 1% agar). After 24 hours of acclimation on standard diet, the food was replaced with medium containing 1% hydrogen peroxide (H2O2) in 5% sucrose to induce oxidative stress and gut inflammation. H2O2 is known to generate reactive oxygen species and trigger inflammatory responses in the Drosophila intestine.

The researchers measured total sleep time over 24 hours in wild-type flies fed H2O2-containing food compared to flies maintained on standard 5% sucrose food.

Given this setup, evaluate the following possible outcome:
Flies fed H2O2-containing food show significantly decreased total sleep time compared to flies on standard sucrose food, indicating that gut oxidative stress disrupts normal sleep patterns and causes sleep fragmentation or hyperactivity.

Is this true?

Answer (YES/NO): NO